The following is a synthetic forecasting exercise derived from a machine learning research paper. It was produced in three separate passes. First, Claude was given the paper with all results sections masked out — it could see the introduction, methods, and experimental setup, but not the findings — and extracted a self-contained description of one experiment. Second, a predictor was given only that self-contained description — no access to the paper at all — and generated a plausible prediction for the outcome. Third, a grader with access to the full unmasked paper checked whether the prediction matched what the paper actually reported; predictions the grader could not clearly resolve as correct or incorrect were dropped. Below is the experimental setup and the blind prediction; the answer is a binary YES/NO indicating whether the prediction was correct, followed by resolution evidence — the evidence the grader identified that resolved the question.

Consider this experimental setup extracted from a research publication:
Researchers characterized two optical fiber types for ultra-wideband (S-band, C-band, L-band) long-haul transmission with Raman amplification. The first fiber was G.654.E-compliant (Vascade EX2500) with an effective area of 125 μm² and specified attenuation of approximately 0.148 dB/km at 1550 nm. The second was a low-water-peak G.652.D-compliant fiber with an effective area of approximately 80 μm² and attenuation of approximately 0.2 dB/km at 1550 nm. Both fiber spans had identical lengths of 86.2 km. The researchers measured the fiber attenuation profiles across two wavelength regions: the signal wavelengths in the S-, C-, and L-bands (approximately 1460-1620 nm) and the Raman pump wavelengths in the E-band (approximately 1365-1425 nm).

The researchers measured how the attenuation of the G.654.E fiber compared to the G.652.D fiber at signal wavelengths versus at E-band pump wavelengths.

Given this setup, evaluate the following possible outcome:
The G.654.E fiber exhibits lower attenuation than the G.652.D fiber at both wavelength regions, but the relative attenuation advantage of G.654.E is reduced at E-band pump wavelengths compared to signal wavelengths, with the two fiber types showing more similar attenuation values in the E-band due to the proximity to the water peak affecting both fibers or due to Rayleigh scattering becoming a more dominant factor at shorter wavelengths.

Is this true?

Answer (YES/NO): NO